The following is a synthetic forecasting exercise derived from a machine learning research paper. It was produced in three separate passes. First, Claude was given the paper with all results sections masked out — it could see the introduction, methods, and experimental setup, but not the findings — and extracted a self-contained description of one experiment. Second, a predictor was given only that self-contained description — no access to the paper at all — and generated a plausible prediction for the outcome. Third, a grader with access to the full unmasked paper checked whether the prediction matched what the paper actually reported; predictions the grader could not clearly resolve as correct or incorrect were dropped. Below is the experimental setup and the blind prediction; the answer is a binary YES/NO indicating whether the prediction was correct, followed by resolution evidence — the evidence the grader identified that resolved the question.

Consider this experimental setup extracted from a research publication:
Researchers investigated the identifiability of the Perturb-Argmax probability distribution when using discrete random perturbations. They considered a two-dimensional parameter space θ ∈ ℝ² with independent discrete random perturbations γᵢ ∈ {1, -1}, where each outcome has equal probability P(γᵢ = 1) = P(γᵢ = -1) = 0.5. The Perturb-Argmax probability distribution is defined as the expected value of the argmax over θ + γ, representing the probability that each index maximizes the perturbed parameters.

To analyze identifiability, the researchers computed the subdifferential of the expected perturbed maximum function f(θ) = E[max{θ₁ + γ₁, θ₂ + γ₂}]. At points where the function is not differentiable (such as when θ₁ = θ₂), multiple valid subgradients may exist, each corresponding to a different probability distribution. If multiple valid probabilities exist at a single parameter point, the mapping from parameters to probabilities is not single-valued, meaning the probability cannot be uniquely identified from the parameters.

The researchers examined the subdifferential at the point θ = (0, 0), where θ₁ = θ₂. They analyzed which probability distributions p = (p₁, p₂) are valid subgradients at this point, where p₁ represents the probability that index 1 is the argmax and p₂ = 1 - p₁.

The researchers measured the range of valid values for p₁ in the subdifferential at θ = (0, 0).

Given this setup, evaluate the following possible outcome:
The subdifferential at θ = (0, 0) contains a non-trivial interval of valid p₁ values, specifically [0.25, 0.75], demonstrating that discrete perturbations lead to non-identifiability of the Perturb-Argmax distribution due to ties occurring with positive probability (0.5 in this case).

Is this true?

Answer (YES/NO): YES